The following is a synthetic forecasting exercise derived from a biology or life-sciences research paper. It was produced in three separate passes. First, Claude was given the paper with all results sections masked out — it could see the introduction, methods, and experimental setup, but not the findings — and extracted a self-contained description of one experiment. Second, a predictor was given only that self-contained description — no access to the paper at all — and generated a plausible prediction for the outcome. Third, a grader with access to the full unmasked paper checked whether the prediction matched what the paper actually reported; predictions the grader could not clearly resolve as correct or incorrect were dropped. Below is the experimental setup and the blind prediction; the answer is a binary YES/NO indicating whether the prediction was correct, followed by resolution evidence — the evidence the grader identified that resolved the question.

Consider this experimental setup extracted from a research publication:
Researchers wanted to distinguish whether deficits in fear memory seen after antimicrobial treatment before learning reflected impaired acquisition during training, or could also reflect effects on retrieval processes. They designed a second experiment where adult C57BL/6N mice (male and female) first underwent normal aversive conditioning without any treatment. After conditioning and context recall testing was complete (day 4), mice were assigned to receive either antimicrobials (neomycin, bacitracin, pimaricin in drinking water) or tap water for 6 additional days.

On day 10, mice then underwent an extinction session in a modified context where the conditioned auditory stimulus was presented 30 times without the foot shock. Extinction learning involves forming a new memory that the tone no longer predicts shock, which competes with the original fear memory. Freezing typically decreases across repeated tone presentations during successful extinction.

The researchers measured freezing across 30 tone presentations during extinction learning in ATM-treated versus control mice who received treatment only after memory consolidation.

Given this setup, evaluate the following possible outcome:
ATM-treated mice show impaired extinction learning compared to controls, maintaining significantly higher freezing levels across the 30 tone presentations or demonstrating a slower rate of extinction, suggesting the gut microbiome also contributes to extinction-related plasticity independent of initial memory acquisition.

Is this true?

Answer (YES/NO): NO